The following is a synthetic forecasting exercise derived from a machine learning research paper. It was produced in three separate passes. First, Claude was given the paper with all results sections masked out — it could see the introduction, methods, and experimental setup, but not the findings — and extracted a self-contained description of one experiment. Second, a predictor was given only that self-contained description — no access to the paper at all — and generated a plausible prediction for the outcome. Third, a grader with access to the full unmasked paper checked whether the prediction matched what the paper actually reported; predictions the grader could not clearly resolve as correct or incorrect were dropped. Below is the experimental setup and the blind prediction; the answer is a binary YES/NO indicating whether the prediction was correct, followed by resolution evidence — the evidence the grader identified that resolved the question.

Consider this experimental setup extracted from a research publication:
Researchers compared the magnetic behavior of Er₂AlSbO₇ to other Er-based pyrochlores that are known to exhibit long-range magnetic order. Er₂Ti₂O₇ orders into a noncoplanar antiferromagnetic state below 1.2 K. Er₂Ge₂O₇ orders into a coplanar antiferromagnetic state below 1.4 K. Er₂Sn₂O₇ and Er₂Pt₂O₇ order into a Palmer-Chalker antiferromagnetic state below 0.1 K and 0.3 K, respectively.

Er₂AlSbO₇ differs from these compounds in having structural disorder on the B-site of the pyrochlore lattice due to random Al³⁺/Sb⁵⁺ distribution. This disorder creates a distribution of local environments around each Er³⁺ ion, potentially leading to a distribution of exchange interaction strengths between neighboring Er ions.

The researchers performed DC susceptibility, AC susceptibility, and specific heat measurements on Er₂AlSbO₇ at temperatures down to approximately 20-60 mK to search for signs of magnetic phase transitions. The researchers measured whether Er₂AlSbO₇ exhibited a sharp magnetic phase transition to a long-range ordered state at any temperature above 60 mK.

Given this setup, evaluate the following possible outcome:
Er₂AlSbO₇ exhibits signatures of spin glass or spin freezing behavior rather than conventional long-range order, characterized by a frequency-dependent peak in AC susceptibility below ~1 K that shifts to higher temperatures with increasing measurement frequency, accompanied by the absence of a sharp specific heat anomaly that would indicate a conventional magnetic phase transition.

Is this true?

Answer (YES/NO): YES